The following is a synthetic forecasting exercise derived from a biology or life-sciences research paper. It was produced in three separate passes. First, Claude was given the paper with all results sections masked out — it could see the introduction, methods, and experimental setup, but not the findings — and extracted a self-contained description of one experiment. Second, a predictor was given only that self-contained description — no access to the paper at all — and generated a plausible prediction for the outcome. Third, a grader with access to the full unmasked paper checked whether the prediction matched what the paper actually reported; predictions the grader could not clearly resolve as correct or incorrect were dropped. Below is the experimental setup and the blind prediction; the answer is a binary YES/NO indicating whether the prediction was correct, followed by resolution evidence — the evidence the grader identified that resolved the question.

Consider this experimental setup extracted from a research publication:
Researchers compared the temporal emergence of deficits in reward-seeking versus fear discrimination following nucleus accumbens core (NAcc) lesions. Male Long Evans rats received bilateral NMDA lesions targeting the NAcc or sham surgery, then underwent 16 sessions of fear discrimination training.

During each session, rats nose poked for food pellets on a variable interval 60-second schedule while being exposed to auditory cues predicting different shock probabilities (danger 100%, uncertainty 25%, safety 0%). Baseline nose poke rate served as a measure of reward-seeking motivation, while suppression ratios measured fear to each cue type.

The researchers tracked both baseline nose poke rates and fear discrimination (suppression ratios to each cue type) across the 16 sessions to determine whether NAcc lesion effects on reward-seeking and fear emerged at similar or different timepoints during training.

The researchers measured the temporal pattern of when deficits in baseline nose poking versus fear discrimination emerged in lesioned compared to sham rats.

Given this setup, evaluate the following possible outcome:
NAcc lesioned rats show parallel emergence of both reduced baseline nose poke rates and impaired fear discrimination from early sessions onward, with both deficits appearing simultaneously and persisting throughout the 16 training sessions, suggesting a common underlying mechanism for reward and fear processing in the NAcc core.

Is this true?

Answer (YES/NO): NO